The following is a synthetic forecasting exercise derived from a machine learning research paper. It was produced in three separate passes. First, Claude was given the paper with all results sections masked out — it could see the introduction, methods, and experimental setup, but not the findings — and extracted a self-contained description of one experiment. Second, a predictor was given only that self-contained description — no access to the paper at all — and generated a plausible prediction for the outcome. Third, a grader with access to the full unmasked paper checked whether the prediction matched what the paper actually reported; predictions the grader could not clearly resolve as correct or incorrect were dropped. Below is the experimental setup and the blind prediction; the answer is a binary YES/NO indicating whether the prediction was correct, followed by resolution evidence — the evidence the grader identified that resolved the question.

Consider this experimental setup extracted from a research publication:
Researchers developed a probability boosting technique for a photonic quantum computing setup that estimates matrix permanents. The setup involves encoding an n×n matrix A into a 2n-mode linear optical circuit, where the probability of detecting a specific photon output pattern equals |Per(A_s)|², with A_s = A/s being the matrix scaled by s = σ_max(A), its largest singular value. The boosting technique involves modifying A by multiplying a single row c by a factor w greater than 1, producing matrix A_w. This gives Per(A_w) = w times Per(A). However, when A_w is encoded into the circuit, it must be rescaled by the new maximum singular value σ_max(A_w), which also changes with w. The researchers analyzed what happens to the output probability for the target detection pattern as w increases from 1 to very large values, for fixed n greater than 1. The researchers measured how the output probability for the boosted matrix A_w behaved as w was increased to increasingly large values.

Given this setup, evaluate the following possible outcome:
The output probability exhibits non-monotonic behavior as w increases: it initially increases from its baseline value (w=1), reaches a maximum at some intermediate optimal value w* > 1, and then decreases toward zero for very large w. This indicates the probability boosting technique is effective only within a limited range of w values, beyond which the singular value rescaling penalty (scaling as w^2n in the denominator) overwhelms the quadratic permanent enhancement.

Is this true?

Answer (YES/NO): YES